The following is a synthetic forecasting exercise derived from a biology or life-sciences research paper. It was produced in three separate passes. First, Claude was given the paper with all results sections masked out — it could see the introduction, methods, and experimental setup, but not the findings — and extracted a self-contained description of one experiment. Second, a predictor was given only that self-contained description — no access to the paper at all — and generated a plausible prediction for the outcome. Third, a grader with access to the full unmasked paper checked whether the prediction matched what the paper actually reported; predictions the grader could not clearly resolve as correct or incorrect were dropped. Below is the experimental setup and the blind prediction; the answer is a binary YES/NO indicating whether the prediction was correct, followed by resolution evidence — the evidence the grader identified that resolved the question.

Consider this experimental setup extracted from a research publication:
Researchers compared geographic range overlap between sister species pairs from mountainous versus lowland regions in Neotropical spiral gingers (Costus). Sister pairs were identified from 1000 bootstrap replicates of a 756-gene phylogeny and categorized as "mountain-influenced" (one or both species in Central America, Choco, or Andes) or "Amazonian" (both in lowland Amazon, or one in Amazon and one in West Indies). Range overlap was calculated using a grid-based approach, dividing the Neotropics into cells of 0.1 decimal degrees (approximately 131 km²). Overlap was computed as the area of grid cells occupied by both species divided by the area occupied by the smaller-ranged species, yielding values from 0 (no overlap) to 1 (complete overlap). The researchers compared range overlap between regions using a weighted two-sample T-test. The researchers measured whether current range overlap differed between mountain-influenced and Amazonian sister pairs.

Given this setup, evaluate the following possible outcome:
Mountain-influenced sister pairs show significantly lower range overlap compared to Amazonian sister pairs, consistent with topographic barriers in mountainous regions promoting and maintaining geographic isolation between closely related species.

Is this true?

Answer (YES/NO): NO